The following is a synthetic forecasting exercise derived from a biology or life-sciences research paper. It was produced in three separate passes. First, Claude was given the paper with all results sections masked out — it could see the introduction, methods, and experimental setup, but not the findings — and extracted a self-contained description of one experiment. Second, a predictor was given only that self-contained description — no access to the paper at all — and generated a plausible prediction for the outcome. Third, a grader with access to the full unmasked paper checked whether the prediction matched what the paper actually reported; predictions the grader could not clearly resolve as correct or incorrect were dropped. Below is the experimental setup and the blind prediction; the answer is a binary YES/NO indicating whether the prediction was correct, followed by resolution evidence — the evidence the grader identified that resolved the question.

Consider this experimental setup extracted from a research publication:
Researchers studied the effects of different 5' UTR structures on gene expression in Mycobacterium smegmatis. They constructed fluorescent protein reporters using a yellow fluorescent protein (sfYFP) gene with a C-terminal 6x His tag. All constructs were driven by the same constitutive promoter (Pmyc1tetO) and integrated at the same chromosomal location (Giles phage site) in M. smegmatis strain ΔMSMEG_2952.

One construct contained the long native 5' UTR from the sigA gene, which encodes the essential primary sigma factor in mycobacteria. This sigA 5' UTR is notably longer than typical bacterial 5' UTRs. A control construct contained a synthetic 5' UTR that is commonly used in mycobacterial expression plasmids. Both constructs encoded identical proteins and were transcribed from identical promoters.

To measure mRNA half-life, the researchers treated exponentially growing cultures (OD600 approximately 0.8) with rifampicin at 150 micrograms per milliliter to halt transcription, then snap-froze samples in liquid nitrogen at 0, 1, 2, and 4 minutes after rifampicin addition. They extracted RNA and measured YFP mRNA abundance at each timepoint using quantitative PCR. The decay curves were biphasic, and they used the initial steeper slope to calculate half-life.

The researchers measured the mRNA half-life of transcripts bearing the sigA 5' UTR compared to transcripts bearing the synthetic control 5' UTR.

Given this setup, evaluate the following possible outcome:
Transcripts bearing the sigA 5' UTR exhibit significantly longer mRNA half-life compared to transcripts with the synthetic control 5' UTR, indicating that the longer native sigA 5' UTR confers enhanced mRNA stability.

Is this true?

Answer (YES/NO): NO